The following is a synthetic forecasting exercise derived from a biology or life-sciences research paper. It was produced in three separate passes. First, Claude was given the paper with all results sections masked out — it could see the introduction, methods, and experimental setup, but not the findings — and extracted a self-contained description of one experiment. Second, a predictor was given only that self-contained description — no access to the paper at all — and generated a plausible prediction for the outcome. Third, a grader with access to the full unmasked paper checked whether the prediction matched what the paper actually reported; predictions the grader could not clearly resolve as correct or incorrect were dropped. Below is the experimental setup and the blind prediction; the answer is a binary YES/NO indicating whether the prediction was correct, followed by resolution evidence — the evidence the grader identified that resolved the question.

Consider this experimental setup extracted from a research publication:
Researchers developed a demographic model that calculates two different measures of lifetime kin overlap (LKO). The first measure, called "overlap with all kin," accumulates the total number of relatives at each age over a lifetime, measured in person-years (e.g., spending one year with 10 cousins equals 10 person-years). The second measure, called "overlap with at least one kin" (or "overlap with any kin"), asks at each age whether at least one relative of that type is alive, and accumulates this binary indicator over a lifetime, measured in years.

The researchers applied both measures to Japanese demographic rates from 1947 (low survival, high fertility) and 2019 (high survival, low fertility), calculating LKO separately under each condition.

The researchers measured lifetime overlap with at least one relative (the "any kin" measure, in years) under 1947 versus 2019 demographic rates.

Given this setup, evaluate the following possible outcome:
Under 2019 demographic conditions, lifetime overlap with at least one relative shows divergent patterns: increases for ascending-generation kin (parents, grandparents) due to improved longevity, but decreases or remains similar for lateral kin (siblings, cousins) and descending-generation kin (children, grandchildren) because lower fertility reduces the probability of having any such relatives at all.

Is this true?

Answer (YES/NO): NO